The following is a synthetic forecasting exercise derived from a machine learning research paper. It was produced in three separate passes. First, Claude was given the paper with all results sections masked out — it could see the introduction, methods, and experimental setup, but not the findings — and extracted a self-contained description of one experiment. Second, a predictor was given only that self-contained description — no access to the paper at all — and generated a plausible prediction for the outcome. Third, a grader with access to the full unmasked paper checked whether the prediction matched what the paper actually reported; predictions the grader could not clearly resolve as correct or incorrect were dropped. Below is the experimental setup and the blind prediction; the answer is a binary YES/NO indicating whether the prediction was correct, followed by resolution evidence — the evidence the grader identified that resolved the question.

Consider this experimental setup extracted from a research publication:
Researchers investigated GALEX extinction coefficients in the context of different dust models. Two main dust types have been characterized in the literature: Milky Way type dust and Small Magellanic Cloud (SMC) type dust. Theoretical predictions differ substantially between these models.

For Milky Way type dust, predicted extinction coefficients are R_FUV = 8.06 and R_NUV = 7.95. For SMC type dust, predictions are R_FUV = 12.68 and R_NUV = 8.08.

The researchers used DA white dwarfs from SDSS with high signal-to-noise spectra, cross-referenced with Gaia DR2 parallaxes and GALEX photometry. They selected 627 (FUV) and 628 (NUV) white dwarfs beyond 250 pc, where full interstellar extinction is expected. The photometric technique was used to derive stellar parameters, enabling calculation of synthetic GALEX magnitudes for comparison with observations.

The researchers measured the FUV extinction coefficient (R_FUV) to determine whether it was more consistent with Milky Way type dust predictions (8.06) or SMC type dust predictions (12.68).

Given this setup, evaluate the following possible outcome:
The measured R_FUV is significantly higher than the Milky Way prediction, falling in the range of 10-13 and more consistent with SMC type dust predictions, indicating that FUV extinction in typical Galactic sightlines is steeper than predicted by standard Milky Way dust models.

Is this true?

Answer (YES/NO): NO